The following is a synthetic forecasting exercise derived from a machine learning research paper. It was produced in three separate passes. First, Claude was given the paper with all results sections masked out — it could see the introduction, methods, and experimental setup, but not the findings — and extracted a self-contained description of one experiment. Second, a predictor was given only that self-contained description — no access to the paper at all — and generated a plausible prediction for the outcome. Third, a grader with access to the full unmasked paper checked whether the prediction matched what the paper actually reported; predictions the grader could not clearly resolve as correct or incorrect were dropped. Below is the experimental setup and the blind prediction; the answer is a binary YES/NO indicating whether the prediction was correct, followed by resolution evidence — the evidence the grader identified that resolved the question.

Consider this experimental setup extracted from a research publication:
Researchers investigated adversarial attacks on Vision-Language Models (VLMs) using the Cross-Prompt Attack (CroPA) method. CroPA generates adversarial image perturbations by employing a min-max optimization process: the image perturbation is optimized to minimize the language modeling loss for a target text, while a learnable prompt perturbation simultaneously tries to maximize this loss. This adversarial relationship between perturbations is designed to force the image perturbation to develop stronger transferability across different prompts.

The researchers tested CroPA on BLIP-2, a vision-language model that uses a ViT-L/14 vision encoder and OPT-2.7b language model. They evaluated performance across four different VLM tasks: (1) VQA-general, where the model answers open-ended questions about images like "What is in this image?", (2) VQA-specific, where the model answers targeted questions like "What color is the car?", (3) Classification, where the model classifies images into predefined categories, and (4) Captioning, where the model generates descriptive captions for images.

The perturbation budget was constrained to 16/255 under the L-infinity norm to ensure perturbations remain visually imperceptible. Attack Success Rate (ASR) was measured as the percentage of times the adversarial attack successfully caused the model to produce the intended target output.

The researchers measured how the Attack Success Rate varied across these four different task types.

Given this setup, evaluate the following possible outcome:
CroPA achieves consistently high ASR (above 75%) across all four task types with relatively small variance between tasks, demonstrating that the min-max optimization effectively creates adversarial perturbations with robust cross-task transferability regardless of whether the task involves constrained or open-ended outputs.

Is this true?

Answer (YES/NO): NO